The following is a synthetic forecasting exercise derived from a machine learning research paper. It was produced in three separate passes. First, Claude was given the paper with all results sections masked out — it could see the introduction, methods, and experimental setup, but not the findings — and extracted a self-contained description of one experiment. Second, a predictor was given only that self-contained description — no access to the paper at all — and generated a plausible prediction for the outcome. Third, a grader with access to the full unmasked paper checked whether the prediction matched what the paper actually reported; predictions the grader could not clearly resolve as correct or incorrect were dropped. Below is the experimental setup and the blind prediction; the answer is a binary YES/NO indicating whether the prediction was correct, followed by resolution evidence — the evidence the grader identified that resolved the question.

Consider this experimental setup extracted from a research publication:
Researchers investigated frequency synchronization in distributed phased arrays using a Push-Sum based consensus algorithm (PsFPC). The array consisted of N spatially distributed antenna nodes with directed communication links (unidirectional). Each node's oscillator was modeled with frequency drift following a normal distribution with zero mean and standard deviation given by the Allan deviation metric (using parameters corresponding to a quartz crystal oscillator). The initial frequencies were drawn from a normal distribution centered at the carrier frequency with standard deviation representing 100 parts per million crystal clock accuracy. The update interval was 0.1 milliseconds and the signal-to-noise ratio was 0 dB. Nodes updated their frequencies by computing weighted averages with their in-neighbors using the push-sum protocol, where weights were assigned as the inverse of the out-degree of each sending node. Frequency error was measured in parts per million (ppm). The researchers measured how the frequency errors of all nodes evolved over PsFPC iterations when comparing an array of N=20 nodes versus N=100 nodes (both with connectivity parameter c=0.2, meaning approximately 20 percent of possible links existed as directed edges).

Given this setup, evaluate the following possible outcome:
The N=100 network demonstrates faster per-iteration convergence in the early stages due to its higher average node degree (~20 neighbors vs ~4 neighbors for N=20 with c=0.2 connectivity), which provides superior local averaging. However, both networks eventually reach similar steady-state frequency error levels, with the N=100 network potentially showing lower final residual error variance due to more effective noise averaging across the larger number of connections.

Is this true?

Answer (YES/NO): NO